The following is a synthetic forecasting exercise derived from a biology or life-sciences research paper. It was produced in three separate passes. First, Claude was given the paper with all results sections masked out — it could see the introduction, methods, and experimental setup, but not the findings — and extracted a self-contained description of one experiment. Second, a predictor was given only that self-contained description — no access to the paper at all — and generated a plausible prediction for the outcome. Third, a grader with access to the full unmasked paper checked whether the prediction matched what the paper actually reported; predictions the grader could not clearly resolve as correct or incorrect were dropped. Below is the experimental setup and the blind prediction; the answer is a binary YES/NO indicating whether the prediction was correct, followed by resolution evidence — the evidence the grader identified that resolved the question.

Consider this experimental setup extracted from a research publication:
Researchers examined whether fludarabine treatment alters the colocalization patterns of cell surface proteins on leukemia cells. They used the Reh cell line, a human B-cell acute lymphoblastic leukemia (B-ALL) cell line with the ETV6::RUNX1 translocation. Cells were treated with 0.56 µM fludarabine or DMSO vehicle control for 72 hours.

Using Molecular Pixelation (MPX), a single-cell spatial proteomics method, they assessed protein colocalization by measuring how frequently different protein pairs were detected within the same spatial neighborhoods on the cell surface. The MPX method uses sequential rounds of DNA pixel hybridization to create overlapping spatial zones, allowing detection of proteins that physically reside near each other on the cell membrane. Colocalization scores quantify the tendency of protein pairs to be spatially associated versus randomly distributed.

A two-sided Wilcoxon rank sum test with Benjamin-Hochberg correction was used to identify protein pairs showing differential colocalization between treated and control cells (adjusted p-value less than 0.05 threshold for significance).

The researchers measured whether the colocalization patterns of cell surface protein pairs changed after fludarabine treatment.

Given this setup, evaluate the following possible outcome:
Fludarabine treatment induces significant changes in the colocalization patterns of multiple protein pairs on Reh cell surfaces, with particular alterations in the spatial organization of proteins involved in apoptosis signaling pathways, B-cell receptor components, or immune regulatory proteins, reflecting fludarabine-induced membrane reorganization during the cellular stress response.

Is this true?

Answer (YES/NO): YES